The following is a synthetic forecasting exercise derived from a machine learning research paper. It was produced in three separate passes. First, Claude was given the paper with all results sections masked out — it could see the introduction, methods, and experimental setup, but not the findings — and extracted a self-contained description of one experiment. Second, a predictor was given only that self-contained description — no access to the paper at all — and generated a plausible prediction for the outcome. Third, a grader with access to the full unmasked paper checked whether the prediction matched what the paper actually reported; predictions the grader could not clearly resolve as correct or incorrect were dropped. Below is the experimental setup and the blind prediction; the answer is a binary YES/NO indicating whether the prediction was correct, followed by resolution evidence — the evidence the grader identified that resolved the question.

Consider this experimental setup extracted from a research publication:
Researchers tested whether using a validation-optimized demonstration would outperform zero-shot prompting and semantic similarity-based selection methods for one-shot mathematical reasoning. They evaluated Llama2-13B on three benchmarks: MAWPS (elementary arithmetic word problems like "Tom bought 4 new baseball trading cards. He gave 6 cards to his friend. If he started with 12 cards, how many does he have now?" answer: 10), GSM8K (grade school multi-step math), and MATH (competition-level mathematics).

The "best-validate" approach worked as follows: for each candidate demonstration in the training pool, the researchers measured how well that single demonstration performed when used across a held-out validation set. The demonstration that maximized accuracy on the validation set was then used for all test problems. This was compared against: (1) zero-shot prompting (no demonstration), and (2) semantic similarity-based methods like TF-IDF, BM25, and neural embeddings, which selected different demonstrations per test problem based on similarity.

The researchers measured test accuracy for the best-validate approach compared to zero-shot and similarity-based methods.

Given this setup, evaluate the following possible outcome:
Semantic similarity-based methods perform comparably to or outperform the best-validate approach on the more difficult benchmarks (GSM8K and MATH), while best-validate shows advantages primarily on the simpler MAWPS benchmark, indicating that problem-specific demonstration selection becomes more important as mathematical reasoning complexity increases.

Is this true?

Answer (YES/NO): YES